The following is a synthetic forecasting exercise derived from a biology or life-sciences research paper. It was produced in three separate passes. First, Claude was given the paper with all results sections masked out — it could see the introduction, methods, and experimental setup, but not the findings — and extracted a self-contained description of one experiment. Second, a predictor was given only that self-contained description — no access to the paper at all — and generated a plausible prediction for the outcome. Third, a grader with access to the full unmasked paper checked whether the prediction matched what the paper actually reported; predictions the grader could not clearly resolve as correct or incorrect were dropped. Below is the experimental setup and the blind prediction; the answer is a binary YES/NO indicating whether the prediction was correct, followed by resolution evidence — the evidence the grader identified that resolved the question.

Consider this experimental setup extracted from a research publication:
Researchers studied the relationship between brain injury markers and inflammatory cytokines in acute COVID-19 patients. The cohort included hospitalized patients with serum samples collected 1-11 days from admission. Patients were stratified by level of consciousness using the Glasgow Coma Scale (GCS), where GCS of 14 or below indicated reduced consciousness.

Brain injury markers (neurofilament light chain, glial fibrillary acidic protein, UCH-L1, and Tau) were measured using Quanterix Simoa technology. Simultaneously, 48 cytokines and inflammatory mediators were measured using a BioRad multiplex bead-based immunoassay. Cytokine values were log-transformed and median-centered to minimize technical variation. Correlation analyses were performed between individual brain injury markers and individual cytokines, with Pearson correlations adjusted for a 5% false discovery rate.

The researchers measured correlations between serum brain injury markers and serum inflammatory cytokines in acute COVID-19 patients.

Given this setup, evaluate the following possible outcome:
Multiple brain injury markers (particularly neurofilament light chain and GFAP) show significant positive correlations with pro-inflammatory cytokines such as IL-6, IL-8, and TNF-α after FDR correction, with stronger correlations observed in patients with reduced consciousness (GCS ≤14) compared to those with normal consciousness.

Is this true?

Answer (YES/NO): NO